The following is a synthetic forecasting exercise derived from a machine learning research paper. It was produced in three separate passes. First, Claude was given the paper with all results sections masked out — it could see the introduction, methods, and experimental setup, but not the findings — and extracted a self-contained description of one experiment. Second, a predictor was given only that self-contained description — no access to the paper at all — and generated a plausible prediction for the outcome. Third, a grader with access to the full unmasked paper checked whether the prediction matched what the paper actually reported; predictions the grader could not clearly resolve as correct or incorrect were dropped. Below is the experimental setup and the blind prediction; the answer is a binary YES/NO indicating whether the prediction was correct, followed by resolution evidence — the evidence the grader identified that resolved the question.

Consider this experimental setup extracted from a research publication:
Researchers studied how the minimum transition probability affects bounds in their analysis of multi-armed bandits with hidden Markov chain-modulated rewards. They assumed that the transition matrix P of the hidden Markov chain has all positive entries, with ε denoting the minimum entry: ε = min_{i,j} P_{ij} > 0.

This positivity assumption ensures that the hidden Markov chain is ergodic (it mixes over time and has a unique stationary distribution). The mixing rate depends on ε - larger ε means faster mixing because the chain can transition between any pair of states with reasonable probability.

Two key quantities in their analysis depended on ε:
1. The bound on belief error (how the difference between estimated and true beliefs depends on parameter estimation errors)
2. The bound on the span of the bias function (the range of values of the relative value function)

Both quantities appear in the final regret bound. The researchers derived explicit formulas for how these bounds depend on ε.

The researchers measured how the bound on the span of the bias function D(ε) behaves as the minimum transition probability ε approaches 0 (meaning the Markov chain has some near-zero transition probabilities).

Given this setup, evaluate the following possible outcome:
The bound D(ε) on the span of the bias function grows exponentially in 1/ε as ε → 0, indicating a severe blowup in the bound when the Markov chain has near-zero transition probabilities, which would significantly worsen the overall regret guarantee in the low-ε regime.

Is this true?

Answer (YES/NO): NO